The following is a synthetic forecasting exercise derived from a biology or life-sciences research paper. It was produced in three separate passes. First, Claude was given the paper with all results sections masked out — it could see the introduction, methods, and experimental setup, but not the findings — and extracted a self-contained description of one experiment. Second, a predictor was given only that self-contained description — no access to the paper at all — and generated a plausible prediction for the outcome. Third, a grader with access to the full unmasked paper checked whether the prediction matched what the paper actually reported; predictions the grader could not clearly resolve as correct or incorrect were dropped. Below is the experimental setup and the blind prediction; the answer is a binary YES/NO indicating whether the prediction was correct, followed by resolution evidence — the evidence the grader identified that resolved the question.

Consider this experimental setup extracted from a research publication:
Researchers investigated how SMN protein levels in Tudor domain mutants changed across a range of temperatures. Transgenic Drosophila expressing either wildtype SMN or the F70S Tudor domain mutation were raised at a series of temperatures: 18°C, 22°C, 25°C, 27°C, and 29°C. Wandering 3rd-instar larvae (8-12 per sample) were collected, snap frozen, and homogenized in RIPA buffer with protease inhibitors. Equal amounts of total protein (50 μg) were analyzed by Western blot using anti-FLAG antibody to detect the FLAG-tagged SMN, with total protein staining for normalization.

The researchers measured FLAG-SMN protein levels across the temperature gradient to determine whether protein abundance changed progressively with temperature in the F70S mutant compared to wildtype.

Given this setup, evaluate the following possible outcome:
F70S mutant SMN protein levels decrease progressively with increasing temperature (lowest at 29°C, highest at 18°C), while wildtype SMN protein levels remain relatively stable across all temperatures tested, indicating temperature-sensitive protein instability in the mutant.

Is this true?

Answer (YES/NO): YES